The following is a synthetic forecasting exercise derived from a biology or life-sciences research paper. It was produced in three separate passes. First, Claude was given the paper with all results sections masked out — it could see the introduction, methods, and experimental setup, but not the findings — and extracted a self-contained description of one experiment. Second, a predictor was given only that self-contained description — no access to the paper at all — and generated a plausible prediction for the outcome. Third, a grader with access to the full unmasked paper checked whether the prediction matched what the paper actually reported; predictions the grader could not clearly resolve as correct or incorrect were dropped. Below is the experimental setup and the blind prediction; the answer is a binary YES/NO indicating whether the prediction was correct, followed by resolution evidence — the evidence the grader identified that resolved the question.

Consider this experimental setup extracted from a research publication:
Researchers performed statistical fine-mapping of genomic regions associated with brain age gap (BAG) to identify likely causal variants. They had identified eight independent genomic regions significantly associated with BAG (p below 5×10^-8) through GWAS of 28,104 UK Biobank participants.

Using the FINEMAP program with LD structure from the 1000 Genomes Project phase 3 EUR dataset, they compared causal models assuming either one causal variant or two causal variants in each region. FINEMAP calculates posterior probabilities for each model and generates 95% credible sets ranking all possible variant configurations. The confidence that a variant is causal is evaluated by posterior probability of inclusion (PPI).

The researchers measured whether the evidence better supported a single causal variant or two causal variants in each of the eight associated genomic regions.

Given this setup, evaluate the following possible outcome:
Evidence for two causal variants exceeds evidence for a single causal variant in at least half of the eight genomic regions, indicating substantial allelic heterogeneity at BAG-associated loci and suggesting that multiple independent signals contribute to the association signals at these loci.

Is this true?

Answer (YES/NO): NO